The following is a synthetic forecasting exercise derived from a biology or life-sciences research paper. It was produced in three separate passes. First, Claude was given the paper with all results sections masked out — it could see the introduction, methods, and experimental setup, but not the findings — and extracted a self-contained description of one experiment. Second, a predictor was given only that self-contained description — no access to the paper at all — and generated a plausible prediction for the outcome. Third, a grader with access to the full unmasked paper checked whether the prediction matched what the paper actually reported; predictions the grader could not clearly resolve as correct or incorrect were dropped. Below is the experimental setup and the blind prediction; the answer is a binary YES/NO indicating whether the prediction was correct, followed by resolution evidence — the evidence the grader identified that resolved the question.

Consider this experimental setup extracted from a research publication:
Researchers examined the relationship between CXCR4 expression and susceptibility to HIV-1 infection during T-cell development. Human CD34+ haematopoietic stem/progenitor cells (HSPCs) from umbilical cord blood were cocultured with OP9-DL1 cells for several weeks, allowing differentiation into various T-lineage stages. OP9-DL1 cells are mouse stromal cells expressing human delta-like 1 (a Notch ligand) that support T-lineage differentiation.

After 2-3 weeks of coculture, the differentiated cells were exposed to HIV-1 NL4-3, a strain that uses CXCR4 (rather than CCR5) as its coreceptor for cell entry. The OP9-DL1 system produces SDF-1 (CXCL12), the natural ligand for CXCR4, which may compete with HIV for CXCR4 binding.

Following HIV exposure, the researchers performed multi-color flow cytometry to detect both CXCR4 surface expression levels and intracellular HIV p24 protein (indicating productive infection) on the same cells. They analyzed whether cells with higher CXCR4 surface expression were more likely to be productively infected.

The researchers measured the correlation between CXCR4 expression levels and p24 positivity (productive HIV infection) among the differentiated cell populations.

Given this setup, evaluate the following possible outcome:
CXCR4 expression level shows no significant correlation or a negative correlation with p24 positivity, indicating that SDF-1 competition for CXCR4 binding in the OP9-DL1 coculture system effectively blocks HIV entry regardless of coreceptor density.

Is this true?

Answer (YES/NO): NO